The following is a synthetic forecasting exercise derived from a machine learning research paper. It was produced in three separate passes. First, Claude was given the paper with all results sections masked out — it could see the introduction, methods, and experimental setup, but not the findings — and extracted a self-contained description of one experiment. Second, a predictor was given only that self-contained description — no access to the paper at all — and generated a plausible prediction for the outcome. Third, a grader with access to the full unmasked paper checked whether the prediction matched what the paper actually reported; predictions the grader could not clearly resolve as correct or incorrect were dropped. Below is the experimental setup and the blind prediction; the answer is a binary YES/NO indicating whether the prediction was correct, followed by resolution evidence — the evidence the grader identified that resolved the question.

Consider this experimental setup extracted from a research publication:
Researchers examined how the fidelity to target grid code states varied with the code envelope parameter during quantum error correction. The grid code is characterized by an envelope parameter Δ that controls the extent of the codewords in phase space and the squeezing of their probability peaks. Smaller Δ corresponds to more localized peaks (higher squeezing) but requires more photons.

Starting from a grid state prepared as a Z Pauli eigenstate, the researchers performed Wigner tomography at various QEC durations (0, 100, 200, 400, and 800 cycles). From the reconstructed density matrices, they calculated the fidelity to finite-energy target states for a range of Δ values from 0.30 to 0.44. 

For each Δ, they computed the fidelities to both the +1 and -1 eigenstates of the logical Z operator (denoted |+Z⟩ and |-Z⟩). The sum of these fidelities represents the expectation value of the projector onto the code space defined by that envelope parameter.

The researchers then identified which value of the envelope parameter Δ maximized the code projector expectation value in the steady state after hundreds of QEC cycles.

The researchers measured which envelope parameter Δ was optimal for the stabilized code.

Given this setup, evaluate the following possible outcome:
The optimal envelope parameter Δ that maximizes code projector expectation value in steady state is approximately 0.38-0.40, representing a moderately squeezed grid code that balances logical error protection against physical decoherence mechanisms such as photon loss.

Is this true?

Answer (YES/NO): NO